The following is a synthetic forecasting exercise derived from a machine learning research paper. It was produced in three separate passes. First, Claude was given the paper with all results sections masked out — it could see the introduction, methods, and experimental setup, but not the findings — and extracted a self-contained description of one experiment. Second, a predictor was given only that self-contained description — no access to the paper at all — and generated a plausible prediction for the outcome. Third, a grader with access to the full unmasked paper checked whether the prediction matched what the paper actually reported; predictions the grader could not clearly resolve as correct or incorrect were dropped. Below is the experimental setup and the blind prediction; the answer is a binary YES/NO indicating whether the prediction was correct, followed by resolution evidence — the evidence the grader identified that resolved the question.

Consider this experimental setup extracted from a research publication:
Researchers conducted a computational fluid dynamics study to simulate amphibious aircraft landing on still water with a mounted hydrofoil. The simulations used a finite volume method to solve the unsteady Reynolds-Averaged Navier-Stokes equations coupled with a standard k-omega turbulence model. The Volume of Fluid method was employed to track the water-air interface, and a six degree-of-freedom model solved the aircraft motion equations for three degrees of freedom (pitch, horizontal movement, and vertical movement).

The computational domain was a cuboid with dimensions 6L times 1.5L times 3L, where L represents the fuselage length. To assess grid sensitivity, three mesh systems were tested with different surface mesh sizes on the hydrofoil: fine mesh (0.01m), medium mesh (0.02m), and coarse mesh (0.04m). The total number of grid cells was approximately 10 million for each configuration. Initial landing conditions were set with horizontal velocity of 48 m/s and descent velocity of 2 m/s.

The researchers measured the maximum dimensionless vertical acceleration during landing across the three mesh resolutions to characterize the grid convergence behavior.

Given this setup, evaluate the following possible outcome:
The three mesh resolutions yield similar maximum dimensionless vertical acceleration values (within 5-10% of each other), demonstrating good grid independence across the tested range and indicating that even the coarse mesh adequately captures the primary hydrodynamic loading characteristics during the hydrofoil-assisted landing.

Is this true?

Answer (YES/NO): YES